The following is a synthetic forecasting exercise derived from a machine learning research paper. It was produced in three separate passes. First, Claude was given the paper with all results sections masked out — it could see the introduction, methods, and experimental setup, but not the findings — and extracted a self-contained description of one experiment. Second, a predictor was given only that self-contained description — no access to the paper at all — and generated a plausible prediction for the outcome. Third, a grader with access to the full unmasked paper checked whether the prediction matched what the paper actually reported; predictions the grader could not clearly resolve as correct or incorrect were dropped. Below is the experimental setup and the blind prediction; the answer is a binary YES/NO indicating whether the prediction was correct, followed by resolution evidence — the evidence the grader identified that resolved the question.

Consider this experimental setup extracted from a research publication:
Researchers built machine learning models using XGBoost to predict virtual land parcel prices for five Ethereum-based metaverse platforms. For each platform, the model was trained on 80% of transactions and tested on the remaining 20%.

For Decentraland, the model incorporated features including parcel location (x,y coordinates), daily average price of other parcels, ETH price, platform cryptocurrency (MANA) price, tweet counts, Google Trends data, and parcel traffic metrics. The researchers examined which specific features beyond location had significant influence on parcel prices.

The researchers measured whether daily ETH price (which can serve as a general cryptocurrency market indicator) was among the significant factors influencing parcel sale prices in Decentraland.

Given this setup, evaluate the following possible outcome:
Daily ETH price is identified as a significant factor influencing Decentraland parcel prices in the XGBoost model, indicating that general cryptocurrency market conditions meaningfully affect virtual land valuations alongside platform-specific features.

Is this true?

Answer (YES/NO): YES